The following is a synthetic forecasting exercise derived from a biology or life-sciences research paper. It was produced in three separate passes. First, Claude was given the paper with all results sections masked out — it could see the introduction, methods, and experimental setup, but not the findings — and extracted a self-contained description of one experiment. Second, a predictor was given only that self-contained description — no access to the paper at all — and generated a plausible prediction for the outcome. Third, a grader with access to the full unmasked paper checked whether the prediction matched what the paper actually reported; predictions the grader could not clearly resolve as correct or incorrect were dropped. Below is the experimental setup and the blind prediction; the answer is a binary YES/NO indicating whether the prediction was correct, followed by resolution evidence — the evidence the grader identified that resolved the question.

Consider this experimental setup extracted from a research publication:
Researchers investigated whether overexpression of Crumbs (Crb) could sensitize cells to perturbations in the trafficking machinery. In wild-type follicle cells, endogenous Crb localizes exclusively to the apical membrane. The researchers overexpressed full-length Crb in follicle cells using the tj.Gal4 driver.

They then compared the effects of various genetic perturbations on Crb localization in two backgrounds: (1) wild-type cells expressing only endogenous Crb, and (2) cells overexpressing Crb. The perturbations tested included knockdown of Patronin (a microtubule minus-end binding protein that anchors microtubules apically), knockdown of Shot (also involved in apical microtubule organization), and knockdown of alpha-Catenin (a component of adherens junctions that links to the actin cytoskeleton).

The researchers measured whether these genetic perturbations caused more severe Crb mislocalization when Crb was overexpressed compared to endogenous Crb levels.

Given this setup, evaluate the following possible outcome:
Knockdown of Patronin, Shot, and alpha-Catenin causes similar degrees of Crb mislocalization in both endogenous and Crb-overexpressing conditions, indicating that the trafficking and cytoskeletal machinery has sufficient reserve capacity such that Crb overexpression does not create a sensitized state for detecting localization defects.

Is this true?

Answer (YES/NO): NO